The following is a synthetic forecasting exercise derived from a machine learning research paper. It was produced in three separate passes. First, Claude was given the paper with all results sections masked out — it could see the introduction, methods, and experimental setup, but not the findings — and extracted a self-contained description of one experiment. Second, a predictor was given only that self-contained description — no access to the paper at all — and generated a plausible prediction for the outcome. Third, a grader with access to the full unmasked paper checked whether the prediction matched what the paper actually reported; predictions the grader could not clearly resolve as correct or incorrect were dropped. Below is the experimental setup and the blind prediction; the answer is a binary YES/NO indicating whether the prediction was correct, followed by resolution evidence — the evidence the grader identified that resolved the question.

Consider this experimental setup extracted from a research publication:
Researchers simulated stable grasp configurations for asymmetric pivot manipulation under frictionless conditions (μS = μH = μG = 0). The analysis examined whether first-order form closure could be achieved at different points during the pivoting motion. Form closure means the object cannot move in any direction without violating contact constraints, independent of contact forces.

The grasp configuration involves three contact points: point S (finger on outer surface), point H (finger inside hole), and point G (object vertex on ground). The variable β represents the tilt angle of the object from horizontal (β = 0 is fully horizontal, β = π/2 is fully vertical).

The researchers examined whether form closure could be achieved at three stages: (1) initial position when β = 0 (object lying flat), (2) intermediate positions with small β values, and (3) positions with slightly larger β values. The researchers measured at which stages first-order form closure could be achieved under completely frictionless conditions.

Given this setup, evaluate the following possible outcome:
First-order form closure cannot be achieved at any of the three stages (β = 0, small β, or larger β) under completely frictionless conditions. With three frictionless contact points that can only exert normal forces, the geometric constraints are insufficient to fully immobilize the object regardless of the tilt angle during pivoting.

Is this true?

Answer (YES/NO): NO